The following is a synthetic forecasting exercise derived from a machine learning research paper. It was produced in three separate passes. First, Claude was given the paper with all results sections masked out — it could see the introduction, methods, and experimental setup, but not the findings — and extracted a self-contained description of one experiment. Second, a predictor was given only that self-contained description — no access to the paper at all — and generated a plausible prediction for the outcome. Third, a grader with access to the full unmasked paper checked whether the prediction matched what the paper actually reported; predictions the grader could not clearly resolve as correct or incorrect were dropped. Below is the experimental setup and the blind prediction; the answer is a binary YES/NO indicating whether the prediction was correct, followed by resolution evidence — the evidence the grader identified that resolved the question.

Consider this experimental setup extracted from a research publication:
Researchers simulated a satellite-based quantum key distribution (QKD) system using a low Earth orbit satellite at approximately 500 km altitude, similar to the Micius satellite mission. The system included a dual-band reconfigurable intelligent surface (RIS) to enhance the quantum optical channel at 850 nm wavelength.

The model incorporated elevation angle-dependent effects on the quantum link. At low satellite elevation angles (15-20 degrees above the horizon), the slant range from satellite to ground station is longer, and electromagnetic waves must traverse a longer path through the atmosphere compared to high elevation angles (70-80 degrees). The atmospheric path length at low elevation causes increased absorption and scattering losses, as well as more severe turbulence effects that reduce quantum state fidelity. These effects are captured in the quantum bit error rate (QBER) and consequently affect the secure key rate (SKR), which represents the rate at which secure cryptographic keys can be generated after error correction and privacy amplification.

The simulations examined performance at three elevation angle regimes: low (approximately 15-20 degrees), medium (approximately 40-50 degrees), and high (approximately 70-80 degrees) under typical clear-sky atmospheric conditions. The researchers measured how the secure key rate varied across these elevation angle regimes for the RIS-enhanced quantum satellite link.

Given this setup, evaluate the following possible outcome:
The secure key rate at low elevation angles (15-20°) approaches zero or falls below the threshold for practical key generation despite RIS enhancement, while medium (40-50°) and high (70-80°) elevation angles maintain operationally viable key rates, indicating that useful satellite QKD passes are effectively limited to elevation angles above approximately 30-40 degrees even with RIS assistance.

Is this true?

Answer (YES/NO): NO